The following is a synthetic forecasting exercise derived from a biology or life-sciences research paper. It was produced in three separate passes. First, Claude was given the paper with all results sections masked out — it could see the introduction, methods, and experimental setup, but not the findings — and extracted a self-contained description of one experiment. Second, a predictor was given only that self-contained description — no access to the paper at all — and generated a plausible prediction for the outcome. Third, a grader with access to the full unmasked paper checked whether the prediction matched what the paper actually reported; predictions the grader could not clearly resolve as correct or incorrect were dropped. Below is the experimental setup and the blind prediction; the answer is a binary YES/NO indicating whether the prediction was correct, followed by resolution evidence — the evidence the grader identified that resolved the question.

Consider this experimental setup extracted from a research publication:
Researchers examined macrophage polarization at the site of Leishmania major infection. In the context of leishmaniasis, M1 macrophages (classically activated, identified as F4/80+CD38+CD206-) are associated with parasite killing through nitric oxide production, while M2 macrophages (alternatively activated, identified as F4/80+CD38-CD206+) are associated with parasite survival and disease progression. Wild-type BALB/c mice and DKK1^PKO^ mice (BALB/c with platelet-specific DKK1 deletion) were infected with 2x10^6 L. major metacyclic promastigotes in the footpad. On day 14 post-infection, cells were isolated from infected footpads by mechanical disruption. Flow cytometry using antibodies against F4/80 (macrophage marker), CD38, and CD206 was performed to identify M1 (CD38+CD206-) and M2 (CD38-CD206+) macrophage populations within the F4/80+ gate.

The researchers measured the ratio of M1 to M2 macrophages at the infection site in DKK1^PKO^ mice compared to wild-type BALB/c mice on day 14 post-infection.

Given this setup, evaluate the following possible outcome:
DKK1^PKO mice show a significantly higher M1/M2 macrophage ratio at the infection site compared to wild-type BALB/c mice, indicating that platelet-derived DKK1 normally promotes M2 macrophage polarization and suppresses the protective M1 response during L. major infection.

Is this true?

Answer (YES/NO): YES